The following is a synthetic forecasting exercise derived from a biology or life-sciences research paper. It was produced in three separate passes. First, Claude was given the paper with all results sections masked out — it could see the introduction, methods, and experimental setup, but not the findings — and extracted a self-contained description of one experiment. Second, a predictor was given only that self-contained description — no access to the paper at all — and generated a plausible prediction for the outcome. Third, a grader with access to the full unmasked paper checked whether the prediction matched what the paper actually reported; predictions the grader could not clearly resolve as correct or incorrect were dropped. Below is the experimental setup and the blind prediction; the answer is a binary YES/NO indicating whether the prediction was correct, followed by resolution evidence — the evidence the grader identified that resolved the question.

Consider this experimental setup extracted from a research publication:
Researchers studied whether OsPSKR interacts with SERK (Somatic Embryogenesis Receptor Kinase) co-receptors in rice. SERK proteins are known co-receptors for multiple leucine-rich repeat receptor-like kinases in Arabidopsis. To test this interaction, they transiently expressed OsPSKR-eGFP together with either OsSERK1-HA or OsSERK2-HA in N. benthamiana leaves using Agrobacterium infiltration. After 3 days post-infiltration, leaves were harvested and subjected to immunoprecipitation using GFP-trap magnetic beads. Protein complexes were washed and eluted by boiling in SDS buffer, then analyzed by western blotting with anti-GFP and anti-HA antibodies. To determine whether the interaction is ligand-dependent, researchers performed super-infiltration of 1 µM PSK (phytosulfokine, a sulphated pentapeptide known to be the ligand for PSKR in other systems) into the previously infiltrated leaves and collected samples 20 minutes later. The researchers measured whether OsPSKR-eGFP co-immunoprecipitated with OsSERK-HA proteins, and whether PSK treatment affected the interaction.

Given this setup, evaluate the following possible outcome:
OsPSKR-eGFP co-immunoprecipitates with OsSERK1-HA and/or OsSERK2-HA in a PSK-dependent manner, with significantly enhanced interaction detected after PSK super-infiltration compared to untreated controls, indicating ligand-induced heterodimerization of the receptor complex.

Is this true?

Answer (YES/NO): NO